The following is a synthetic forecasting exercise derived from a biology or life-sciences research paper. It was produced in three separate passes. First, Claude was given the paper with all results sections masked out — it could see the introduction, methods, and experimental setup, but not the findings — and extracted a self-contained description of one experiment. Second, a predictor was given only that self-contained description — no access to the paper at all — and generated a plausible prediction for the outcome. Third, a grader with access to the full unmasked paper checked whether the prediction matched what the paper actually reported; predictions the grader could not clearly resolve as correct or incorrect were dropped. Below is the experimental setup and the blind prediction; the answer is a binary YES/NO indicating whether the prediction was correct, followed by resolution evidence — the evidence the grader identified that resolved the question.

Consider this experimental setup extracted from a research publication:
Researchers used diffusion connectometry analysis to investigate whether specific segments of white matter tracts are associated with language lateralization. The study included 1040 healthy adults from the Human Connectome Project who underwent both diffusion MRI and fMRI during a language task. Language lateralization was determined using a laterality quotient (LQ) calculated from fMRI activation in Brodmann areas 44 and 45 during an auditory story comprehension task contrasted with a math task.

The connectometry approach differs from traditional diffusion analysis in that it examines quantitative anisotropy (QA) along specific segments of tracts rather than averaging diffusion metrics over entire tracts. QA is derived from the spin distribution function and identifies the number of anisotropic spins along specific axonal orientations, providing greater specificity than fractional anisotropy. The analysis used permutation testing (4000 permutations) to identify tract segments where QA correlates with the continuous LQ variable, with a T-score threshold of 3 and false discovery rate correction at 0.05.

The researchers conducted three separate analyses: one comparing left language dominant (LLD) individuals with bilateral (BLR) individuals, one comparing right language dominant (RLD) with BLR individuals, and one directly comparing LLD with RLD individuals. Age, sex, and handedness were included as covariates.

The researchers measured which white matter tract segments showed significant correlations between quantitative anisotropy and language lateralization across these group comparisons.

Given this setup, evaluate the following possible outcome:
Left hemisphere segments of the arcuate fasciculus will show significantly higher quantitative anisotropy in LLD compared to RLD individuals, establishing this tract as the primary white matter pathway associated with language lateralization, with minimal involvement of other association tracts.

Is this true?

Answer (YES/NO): NO